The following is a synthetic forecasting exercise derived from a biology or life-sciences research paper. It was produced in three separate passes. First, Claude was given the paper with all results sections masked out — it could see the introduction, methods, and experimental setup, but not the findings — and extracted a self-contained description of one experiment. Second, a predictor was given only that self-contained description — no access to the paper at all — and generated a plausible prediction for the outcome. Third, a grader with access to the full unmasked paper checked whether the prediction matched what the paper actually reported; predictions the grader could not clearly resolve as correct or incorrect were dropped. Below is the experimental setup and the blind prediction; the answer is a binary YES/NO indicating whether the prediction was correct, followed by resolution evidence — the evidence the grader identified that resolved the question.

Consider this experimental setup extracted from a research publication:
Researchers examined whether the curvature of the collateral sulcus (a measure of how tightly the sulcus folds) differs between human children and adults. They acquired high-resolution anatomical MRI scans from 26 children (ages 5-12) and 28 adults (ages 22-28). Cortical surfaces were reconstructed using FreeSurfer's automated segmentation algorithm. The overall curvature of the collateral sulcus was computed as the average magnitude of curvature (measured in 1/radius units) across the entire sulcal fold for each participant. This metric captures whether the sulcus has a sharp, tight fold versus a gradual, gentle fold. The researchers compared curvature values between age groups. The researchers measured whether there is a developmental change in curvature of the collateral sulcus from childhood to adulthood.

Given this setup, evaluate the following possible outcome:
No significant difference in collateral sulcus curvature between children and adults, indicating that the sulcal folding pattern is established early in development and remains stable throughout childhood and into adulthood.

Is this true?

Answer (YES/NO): NO